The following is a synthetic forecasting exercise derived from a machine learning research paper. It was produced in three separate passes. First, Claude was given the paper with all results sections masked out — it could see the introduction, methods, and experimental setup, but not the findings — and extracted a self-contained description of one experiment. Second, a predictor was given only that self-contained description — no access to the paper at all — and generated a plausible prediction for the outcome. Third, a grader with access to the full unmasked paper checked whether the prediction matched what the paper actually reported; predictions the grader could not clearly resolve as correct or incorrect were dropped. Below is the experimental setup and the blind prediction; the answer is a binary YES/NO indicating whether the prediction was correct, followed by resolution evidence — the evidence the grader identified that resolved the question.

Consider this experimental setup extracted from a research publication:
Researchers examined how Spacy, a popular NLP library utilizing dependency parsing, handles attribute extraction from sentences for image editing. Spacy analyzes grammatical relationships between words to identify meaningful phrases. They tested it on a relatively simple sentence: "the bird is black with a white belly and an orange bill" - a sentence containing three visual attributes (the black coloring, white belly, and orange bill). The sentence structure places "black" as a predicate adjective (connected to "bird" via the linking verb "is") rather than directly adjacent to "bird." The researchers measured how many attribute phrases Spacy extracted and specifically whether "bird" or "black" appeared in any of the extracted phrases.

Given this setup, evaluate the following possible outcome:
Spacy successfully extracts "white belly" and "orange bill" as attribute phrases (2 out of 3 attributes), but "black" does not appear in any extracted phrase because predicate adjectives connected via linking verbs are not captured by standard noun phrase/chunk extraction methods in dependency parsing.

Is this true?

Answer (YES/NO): YES